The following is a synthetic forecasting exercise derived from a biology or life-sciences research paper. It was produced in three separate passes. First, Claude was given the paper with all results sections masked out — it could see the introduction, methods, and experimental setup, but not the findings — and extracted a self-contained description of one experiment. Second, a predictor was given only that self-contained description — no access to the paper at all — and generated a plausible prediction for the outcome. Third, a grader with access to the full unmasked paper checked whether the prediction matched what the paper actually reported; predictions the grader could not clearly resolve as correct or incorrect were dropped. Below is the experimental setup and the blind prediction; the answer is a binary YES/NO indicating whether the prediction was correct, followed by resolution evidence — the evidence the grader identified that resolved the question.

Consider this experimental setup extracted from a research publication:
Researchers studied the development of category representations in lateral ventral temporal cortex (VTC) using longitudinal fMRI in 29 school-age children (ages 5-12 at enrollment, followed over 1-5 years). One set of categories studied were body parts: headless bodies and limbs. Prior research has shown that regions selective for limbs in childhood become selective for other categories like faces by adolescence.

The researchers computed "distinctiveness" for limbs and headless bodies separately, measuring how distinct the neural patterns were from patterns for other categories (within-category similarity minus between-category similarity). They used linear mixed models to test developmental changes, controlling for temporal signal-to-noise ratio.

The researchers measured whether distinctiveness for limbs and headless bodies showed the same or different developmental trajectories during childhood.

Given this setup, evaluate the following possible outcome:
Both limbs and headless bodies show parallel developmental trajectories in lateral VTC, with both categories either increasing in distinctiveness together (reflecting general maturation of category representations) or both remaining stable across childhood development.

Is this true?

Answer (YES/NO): NO